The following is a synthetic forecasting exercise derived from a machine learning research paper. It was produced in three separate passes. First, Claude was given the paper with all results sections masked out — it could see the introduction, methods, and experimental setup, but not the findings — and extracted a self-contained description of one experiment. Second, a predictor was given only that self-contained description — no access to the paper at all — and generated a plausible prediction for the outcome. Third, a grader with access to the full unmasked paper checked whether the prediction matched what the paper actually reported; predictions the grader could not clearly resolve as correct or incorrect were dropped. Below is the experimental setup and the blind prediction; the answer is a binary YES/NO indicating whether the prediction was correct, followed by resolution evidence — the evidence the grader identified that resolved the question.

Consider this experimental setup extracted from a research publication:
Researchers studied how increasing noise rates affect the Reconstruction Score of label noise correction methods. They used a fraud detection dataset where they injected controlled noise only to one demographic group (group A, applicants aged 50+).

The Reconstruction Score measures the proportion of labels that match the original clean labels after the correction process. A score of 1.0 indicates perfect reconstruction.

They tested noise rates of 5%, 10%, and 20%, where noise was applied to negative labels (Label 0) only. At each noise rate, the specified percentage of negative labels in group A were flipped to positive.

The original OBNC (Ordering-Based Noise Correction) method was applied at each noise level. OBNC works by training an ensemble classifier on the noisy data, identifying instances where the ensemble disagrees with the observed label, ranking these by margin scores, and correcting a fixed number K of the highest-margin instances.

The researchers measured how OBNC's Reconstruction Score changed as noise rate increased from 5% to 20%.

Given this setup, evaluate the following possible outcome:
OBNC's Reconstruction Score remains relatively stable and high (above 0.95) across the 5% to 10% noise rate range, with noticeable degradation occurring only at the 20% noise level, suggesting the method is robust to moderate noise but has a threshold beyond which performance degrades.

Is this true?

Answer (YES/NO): NO